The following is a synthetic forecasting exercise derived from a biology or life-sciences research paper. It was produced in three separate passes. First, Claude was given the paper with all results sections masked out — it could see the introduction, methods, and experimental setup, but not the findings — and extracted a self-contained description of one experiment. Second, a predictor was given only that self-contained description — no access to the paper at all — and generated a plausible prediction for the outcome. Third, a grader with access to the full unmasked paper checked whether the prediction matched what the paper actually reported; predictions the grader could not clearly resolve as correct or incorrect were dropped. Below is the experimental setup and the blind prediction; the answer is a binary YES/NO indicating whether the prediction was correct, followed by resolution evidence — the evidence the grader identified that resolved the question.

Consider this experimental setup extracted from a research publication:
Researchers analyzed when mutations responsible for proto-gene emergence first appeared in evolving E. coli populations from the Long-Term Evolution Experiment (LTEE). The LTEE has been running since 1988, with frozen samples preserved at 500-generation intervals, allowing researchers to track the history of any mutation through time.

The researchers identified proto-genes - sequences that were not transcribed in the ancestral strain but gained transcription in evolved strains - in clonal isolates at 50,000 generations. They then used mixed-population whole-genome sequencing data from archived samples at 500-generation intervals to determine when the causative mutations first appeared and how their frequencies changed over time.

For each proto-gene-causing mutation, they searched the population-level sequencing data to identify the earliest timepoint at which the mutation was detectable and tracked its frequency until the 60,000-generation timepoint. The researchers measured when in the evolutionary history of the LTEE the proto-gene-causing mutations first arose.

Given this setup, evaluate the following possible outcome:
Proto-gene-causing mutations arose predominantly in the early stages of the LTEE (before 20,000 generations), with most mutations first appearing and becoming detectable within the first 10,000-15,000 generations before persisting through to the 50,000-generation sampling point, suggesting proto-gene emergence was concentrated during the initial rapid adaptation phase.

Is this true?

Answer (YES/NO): NO